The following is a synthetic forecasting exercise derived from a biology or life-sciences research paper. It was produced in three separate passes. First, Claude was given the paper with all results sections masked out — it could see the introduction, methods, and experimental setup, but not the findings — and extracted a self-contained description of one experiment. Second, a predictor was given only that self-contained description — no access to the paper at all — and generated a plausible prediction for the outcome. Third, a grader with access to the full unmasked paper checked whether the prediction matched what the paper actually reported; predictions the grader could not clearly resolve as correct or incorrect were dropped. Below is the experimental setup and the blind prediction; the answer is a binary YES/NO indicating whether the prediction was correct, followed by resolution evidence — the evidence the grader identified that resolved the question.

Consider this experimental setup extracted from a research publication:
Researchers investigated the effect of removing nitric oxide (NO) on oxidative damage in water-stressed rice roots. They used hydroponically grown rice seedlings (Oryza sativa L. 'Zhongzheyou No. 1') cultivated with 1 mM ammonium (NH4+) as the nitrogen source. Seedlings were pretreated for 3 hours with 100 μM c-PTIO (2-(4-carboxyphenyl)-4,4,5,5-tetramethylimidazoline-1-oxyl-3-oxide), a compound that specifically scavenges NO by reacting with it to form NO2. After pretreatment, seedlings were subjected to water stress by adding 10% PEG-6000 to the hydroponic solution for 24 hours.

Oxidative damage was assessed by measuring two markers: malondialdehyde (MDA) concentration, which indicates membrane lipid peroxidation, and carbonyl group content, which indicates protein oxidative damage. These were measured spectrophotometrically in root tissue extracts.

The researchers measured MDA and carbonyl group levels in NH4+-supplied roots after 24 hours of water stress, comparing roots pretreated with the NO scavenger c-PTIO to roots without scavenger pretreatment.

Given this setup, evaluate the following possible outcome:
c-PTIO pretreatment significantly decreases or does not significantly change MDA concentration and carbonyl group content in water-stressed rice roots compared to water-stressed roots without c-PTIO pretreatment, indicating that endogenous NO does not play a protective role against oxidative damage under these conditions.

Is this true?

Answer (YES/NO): NO